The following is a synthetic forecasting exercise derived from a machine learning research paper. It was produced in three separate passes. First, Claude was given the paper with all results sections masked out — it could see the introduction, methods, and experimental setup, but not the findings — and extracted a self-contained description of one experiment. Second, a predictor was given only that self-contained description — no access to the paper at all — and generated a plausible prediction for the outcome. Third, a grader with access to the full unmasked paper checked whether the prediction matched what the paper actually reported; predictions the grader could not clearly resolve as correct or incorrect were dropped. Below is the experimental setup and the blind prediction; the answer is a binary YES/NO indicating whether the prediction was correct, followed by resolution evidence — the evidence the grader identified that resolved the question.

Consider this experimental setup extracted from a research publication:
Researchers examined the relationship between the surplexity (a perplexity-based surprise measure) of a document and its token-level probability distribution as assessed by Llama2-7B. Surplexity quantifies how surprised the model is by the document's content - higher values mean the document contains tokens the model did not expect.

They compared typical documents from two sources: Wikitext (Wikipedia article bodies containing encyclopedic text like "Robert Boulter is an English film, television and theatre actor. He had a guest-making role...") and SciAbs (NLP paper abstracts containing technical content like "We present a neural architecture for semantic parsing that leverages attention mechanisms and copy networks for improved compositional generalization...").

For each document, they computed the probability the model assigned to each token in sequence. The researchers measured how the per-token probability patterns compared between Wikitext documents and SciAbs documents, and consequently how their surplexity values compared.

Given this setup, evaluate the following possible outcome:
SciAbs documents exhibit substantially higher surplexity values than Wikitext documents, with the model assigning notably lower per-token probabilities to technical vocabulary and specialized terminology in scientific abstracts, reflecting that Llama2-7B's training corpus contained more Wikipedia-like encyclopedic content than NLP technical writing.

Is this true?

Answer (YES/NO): YES